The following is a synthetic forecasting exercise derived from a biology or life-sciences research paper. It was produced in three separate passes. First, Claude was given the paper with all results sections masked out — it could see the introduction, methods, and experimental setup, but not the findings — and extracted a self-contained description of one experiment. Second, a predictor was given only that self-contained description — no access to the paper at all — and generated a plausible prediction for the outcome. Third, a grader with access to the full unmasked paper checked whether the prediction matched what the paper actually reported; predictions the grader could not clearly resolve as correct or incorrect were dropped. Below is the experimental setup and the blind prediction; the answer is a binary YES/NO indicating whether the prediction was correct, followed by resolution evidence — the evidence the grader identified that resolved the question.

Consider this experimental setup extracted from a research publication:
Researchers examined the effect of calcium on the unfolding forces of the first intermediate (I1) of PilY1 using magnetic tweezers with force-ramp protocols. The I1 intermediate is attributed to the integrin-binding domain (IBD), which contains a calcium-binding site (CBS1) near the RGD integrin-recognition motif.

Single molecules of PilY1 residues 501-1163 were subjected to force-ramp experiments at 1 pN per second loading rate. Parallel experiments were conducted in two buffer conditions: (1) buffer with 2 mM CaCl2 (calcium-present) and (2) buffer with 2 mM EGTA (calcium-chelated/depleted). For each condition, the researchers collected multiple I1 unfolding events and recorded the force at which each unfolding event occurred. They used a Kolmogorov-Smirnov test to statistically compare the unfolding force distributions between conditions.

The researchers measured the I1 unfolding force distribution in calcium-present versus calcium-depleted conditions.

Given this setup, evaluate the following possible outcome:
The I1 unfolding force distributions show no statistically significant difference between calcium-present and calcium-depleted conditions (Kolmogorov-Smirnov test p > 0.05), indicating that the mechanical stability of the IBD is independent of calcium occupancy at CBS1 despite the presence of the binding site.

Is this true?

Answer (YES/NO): NO